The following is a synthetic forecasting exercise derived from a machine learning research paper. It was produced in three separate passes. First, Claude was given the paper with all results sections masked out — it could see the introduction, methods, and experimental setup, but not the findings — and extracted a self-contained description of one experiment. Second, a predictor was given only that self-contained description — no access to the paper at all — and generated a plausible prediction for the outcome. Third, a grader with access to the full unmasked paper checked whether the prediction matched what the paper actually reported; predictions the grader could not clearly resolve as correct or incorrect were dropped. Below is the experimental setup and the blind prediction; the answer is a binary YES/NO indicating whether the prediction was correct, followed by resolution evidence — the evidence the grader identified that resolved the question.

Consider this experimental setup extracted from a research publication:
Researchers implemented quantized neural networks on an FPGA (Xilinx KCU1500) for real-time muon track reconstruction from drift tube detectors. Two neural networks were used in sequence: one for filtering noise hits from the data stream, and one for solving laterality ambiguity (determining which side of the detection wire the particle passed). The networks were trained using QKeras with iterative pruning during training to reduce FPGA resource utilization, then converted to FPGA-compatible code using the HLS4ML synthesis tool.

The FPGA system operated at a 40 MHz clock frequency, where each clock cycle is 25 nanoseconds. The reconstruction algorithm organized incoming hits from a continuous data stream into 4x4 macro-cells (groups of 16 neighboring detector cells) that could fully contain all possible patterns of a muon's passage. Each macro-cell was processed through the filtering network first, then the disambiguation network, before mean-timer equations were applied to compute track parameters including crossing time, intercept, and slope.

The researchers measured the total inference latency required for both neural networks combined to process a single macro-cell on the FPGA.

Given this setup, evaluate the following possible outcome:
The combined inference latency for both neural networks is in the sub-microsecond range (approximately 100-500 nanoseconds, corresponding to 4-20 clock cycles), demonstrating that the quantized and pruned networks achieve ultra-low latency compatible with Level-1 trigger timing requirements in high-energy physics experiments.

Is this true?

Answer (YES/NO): YES